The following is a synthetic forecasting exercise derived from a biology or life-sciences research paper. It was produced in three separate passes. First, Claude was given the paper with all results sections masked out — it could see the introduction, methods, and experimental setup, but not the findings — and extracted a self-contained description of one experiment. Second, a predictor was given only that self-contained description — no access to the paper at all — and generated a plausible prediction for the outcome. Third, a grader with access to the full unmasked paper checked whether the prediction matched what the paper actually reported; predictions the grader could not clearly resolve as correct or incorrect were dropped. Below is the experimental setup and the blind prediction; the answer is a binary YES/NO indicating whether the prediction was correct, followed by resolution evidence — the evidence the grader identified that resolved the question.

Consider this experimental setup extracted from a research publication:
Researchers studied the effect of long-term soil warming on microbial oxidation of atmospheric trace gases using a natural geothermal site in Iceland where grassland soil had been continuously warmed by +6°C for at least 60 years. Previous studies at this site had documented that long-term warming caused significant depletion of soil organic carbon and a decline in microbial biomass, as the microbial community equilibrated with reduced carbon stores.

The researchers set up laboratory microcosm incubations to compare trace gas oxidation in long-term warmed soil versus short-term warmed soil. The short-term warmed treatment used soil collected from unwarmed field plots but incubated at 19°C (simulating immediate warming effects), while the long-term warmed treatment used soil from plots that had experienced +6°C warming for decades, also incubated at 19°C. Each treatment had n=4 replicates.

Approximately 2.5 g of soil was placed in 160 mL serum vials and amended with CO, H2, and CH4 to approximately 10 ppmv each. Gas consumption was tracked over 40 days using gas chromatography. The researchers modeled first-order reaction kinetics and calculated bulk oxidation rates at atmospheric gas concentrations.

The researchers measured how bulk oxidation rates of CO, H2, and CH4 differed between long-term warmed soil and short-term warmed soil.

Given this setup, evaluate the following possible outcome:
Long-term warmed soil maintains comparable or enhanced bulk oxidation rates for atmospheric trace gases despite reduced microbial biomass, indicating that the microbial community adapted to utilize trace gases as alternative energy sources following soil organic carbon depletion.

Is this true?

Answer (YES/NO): NO